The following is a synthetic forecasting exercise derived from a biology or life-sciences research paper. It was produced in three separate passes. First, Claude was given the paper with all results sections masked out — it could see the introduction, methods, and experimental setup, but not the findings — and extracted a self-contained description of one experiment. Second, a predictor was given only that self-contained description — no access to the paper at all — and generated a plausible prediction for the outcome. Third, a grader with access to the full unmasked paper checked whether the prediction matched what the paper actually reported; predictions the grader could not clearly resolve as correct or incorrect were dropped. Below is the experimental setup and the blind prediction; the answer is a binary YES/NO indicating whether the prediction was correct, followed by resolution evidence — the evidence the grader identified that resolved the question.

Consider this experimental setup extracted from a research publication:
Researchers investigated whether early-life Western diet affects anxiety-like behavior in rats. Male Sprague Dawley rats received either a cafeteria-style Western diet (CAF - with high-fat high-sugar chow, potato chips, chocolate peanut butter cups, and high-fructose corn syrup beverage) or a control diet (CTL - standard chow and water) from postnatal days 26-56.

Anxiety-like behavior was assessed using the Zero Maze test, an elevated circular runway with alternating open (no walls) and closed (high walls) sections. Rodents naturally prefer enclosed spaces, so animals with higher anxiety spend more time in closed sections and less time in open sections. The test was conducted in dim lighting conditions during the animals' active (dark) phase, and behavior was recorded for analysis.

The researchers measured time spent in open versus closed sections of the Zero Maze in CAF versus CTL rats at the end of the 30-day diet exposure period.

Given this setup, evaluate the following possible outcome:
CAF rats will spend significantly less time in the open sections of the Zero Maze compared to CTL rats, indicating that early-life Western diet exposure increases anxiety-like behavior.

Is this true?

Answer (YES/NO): NO